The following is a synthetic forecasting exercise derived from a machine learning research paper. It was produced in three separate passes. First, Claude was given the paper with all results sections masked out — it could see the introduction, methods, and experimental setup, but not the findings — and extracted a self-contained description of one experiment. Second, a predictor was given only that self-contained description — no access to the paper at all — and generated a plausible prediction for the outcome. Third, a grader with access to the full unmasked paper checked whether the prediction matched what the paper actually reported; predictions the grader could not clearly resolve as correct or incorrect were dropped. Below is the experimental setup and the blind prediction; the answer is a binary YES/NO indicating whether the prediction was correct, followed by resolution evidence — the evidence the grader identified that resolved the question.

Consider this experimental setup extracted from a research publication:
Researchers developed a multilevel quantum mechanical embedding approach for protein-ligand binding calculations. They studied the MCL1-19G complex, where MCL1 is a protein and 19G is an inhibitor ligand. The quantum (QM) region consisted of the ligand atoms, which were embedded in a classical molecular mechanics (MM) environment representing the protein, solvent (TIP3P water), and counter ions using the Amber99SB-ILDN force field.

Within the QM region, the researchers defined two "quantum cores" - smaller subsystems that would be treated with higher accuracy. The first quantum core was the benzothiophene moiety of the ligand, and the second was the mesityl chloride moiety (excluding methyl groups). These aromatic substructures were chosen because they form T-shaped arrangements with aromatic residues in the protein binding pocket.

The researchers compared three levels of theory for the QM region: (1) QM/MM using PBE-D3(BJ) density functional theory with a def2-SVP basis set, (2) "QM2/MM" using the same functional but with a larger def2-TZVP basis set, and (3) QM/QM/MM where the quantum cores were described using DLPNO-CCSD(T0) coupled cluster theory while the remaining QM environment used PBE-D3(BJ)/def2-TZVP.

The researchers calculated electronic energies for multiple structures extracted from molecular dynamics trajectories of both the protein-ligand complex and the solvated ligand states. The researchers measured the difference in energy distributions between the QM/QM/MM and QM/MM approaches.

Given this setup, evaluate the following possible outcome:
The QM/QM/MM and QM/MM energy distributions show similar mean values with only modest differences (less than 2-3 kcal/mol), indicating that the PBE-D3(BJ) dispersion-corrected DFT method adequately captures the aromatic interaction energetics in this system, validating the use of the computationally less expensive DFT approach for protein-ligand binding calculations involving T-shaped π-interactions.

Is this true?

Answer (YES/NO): NO